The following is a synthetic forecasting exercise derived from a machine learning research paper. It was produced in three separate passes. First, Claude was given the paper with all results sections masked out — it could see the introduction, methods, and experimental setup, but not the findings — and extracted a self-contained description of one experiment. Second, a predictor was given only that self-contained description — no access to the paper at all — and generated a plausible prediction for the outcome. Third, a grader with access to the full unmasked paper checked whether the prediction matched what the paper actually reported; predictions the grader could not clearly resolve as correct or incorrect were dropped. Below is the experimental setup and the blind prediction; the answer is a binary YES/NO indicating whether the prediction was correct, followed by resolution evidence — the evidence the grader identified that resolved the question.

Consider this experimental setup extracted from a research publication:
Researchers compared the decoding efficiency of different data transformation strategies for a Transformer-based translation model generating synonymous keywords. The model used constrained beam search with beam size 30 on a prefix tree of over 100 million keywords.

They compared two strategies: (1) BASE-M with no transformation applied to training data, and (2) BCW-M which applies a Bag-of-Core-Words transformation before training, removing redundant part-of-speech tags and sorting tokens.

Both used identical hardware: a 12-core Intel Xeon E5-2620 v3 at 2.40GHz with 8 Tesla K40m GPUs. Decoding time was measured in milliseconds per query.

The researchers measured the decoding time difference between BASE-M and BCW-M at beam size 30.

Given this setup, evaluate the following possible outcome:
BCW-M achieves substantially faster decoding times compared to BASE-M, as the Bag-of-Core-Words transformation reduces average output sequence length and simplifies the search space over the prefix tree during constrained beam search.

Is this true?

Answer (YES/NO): NO